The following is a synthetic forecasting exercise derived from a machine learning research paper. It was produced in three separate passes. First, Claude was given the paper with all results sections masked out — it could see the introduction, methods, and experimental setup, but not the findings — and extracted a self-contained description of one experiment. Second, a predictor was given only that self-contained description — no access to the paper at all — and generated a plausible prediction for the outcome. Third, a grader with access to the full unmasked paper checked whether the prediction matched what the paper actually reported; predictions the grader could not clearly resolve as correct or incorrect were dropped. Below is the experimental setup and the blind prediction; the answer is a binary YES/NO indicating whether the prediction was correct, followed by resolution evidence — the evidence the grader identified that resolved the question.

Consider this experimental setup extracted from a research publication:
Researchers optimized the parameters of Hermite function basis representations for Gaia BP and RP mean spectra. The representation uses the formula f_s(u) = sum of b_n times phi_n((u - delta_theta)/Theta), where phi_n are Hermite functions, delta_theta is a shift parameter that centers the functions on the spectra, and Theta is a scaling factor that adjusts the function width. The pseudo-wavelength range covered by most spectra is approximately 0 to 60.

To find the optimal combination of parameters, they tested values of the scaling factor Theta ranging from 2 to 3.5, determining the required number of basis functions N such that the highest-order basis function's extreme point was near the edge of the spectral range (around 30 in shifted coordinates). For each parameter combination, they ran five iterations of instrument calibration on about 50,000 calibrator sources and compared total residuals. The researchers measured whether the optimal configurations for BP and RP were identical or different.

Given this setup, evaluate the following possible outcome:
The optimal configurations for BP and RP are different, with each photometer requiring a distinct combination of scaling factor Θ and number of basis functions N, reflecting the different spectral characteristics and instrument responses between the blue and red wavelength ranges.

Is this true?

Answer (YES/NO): NO